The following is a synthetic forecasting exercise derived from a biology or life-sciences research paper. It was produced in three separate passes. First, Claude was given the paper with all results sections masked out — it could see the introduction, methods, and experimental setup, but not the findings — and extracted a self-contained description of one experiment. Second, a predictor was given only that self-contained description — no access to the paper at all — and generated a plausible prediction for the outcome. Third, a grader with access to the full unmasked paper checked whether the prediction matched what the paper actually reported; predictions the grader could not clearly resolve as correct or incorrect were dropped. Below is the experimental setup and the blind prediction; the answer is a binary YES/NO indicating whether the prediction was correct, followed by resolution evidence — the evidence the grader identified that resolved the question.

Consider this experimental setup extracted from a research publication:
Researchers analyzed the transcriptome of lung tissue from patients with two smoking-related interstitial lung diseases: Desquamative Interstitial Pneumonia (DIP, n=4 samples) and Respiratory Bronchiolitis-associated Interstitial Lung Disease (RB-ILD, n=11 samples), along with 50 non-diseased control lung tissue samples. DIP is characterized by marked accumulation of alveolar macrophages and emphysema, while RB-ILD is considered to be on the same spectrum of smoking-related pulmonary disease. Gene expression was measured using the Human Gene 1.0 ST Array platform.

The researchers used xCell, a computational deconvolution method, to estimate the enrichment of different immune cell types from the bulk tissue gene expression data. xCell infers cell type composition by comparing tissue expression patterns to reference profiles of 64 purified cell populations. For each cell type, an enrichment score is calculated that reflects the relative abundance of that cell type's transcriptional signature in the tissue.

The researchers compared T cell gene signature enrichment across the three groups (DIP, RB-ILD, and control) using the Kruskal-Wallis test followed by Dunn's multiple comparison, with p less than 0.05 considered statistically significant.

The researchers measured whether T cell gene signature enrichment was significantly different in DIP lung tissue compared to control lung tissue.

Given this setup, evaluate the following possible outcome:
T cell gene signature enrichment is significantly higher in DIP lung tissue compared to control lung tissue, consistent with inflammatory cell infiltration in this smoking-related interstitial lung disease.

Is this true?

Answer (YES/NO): NO